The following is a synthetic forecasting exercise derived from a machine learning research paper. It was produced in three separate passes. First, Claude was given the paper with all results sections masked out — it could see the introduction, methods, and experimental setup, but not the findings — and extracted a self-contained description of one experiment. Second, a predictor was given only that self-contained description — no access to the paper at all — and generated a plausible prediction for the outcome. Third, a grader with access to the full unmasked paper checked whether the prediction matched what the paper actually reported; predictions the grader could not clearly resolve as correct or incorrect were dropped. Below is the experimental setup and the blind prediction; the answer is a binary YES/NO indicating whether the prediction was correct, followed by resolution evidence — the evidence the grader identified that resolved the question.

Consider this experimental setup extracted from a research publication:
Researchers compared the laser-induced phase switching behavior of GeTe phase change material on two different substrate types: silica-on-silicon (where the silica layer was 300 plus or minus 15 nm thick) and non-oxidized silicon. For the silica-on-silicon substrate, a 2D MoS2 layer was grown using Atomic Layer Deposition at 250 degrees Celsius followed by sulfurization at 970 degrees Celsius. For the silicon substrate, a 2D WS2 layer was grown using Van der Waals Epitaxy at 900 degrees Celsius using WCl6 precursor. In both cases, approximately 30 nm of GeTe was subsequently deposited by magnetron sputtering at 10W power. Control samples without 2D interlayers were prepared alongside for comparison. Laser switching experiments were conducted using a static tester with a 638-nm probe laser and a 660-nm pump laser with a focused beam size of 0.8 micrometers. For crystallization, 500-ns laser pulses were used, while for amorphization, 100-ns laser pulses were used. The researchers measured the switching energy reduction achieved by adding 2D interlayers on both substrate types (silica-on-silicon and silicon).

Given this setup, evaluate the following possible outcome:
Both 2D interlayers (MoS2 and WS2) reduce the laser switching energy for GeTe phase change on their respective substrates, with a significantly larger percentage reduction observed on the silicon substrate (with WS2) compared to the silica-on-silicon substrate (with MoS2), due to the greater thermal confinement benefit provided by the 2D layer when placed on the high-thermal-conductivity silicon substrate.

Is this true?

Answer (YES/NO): YES